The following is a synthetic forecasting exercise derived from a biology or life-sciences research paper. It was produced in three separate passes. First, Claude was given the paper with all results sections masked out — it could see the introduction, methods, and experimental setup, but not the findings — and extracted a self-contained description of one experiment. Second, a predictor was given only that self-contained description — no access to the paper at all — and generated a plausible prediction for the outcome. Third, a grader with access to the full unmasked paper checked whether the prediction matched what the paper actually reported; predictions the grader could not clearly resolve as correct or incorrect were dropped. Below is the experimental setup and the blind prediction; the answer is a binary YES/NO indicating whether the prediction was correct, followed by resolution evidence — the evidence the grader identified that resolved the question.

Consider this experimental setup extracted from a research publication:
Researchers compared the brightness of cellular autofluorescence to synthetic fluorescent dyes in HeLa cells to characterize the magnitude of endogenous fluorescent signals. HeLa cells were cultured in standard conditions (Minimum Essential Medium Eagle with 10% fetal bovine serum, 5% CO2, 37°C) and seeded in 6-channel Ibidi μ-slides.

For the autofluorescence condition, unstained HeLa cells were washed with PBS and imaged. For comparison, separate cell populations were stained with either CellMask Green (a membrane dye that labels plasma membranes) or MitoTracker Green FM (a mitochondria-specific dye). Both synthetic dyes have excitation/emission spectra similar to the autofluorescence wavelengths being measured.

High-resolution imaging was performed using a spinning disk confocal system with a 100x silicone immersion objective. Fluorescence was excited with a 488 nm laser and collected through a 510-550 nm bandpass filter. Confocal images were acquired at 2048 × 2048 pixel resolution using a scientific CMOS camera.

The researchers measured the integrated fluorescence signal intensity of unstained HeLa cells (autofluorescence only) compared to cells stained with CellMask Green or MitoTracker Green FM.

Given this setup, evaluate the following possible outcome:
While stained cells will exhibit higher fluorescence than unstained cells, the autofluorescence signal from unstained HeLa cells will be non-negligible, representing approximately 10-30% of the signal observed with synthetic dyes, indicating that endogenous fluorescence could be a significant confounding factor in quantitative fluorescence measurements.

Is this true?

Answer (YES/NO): NO